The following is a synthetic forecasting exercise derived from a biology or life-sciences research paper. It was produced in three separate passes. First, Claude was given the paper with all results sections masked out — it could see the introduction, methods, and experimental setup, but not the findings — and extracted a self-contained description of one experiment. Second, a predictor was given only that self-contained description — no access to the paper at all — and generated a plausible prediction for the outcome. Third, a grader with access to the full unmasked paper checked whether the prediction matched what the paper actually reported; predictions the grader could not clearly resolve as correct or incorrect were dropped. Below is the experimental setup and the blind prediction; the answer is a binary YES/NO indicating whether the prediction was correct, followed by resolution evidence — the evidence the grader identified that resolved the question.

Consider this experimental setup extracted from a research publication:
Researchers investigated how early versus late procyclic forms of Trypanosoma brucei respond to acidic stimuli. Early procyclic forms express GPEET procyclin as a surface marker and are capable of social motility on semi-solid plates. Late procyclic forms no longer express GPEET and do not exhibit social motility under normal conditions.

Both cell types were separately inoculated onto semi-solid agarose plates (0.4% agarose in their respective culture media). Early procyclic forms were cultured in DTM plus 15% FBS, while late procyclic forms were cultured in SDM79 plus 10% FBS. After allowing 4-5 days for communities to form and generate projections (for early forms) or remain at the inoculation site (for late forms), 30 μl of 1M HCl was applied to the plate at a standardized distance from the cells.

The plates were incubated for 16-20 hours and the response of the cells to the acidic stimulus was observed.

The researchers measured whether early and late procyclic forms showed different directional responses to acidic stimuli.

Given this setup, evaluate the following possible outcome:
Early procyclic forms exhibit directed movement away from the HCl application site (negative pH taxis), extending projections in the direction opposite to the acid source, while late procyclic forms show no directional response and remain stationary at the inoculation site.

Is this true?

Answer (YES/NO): YES